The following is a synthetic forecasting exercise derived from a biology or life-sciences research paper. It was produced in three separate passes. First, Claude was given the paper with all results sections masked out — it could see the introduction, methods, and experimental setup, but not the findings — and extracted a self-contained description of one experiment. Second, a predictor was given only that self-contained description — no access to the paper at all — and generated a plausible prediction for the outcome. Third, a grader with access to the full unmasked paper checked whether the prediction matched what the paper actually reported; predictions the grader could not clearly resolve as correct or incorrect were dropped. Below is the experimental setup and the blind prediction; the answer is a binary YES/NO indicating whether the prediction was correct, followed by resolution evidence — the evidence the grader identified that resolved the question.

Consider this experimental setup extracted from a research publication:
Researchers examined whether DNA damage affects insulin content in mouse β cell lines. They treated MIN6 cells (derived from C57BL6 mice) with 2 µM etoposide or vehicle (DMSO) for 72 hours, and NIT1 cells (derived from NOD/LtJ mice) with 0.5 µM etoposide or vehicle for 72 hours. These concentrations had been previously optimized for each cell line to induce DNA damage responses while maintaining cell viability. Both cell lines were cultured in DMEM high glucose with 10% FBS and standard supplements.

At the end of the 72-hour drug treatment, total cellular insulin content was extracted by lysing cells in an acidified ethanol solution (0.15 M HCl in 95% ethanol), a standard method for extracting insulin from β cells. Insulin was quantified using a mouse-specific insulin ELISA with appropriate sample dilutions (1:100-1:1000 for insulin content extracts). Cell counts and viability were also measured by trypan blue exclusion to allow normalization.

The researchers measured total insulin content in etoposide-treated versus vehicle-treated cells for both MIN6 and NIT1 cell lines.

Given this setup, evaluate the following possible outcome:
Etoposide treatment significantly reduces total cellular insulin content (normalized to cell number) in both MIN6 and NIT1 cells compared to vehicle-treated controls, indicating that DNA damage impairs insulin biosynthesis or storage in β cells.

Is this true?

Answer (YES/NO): YES